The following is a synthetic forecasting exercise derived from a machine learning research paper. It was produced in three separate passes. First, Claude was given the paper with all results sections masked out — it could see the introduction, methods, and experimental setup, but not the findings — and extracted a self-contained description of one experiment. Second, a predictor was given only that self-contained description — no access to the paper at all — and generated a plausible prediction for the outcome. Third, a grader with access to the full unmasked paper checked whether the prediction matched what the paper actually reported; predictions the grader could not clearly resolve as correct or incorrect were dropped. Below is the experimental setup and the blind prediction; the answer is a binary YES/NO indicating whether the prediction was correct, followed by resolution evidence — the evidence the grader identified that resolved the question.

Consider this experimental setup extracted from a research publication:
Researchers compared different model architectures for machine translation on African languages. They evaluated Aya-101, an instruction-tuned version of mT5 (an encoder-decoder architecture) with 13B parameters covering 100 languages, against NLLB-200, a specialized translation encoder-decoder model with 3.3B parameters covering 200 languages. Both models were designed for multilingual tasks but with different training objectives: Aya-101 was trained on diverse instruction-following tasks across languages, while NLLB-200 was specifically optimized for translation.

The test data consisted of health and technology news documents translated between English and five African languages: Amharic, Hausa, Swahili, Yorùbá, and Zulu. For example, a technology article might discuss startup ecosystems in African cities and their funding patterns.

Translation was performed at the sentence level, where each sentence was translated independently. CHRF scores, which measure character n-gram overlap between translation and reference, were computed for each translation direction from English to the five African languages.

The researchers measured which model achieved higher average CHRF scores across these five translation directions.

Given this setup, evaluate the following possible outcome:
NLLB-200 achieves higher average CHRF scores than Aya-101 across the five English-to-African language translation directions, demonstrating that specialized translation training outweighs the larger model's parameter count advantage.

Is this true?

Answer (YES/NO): YES